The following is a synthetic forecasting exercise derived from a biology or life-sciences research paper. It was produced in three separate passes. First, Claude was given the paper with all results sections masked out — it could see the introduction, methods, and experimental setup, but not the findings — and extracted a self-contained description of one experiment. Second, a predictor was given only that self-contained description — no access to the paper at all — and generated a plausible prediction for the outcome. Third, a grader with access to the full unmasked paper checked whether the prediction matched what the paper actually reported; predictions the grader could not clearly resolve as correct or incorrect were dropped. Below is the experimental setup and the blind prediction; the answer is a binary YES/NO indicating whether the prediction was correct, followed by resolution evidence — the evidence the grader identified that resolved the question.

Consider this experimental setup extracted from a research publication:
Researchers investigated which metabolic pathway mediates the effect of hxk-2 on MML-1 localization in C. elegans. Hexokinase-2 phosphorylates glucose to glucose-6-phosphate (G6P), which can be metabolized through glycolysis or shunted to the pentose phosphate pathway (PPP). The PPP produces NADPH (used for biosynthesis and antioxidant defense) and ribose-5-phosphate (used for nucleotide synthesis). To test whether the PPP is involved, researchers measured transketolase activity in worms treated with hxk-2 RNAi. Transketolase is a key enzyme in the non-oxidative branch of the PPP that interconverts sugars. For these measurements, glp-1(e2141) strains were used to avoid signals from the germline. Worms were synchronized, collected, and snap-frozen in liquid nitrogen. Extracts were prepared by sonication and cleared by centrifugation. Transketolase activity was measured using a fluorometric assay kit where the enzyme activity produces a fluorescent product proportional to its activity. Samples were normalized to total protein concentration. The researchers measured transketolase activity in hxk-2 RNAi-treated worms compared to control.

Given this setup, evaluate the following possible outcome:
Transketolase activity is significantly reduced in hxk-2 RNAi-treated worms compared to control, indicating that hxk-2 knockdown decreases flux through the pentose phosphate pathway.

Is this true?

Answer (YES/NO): NO